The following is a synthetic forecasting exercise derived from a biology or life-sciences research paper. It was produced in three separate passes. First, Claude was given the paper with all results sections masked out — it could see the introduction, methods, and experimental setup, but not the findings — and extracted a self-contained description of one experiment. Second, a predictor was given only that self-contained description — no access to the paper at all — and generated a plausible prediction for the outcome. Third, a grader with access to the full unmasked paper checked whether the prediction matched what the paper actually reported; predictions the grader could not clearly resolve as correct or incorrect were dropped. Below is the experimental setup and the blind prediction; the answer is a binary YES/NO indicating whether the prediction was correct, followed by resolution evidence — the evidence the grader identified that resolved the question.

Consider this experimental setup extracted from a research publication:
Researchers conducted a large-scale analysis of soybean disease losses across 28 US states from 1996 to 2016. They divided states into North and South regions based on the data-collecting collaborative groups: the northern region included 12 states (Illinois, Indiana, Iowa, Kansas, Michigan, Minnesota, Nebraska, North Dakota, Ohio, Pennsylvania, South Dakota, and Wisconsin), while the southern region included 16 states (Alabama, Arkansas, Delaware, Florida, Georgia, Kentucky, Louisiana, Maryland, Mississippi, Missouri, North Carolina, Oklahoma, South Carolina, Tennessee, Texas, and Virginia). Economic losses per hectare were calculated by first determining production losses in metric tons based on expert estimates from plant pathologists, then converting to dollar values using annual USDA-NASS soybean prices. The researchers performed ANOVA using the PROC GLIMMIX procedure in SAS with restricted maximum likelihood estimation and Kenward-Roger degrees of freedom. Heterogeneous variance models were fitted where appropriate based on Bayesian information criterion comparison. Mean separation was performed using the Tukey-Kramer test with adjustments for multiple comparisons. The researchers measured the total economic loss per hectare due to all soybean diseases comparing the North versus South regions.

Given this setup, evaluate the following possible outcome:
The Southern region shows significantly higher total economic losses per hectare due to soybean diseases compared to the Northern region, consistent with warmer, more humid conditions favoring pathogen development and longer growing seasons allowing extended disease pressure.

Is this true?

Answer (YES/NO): NO